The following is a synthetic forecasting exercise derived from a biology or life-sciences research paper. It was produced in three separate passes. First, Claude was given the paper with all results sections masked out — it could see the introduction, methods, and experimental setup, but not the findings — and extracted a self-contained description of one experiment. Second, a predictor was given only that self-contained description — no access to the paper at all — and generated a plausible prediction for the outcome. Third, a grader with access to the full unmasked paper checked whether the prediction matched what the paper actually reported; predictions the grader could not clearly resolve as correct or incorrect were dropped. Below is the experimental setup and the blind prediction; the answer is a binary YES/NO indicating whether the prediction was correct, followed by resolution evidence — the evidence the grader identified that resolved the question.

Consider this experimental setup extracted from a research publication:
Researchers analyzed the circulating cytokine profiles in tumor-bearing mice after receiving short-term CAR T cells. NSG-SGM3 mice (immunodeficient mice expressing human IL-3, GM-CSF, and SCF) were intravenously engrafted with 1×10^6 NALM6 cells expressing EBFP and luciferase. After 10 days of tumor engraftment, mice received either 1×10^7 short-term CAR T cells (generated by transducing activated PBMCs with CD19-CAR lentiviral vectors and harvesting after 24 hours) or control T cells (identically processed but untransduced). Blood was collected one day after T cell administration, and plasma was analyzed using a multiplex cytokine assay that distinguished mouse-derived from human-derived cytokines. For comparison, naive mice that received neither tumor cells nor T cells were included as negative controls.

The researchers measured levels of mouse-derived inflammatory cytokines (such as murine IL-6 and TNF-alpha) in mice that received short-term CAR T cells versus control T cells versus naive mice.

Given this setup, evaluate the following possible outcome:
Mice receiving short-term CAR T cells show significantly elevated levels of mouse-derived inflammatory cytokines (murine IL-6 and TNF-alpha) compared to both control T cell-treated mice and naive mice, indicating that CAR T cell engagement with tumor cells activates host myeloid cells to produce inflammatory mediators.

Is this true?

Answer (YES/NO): NO